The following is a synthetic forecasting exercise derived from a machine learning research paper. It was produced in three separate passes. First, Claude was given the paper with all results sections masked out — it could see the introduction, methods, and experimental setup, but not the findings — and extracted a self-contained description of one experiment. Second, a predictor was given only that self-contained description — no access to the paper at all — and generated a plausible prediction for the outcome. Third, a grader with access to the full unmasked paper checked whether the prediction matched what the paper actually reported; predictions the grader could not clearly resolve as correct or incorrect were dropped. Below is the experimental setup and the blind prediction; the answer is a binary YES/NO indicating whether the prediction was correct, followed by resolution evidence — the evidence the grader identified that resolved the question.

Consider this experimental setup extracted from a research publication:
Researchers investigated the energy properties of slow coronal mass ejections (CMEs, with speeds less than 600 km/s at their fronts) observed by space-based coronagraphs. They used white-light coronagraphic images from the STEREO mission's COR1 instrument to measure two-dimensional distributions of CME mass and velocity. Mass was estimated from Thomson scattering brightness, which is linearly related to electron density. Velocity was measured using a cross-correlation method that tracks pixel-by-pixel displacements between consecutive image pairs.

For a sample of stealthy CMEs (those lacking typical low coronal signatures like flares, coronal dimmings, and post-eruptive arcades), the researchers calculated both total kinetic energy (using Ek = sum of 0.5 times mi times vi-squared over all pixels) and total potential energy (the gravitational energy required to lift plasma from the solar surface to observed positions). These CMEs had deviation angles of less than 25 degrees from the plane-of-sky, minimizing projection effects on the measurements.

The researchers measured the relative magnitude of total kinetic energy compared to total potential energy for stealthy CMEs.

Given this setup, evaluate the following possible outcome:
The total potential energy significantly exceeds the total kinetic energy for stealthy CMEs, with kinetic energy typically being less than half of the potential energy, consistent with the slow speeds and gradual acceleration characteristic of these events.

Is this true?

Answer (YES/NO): NO